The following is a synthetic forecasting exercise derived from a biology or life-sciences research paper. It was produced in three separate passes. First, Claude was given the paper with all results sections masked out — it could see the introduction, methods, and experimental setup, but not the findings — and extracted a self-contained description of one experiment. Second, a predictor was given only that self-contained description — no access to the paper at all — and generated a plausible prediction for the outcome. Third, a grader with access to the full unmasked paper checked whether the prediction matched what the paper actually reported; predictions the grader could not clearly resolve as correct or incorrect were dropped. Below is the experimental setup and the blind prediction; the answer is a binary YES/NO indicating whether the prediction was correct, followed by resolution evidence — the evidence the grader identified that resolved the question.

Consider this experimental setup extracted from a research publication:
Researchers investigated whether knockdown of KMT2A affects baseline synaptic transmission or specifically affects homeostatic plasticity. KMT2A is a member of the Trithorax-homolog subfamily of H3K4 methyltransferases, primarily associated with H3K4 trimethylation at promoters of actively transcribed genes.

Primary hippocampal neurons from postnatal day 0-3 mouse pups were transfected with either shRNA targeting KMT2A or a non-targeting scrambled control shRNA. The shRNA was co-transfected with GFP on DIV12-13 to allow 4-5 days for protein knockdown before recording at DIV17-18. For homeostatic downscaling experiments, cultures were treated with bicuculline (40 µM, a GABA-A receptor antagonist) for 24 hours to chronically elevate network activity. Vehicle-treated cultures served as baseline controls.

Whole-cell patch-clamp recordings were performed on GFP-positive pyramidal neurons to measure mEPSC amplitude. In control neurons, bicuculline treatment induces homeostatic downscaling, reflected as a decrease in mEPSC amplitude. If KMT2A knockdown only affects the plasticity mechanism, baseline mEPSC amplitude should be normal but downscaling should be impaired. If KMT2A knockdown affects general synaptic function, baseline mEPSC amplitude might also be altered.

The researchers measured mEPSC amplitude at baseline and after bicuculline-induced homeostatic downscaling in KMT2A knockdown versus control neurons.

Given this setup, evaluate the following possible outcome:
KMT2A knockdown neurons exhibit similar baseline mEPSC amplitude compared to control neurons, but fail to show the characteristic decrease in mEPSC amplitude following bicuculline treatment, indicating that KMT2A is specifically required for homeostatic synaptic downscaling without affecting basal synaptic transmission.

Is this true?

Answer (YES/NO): YES